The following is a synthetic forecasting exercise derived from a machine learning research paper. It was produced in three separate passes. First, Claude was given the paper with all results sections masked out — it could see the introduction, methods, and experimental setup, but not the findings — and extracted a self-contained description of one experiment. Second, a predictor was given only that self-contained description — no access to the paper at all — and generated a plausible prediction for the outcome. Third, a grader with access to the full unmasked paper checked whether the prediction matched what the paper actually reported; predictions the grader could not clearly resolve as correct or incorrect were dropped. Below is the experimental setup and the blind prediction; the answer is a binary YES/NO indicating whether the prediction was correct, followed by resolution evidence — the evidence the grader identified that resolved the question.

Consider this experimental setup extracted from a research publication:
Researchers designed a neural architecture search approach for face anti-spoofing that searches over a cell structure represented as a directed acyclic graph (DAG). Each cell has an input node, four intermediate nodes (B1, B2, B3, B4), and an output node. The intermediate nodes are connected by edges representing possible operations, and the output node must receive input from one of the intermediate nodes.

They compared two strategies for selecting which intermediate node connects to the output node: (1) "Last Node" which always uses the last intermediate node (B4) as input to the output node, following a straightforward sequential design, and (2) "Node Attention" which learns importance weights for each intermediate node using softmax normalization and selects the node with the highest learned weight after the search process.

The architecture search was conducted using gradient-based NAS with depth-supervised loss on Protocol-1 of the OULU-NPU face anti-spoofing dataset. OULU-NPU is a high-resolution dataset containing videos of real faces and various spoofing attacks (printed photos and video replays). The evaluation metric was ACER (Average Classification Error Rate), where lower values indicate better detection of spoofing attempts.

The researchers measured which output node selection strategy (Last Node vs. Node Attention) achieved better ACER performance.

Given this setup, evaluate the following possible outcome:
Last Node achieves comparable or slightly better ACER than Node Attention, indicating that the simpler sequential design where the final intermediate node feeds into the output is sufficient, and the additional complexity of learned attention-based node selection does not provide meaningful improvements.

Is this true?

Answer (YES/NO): NO